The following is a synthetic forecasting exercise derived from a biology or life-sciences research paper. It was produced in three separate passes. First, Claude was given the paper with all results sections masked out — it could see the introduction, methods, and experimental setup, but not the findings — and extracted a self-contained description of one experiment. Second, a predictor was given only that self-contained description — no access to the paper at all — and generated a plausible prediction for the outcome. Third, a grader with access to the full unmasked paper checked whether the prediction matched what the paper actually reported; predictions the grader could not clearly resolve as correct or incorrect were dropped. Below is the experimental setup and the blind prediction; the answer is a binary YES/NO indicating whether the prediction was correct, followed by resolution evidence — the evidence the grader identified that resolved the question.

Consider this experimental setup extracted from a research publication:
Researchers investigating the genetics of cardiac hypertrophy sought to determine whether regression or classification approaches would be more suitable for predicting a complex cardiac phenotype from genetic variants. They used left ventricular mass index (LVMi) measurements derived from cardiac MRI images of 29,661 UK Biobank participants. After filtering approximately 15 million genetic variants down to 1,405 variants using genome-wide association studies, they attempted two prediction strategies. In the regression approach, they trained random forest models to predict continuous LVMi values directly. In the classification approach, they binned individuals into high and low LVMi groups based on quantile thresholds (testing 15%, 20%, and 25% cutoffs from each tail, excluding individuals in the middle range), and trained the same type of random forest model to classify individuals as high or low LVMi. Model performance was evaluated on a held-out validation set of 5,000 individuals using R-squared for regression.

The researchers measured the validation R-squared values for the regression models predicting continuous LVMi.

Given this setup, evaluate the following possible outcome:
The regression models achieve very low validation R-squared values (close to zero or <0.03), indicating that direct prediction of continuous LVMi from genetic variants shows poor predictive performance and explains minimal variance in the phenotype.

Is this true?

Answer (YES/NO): NO